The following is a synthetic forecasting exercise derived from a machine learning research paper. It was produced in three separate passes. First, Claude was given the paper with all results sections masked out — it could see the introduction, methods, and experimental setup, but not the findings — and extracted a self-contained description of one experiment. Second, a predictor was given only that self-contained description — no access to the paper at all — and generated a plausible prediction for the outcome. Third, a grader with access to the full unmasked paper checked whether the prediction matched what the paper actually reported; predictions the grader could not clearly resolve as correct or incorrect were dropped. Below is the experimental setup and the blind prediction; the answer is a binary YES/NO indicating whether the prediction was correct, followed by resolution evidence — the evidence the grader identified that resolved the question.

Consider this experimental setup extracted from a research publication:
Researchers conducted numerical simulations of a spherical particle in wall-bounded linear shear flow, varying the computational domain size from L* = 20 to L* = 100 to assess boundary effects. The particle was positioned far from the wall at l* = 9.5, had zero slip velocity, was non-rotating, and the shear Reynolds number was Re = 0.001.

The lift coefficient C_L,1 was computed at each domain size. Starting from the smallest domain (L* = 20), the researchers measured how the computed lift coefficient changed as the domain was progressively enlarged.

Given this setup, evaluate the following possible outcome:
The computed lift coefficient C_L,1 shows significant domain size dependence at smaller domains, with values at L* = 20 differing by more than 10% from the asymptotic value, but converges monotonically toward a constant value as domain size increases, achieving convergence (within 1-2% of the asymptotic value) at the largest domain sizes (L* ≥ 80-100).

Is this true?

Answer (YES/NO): NO